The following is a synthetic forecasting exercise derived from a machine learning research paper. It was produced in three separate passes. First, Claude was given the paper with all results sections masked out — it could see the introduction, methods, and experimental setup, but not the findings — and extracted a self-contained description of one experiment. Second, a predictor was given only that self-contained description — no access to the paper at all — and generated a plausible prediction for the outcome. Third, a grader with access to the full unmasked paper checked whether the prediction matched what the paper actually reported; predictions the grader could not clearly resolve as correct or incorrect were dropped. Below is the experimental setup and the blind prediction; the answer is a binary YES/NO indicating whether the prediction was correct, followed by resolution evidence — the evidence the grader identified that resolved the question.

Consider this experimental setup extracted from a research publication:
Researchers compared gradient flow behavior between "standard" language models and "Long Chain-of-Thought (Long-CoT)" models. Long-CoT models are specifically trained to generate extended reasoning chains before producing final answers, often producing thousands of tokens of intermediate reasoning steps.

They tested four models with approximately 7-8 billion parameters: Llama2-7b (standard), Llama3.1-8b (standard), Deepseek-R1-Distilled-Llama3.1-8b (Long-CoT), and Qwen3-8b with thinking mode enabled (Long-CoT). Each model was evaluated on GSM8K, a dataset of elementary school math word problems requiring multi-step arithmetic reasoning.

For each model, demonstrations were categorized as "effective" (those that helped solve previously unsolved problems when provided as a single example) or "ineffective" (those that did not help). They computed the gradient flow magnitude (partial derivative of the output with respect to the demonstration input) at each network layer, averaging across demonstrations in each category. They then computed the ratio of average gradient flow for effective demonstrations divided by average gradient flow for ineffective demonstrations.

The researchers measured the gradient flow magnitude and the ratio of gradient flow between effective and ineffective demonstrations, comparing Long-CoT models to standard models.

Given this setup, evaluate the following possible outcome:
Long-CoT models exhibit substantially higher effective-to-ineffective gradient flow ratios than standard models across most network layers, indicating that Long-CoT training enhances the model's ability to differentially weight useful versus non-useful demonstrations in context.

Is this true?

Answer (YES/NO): YES